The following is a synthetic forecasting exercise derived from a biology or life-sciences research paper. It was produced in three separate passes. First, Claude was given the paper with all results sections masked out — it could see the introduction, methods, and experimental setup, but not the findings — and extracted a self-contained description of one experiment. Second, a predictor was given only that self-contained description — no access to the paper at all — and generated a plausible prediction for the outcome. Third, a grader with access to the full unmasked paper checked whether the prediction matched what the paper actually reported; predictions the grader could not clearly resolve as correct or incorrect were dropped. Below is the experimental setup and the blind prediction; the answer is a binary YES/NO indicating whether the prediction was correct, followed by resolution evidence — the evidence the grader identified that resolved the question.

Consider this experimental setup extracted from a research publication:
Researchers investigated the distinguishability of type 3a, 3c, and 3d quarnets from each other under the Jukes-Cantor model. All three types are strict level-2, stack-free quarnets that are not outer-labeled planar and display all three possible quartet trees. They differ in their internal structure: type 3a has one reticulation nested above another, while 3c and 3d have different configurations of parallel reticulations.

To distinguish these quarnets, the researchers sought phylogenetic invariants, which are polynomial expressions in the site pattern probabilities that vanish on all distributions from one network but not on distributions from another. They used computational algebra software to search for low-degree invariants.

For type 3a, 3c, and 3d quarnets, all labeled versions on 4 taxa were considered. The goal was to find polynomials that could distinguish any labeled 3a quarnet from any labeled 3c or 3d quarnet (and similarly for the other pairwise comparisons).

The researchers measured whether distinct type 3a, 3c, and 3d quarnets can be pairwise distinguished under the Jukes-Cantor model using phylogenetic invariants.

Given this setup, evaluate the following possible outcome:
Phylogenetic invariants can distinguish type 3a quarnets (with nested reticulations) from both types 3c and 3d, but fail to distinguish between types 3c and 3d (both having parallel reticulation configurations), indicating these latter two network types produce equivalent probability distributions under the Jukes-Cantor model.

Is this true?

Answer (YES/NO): NO